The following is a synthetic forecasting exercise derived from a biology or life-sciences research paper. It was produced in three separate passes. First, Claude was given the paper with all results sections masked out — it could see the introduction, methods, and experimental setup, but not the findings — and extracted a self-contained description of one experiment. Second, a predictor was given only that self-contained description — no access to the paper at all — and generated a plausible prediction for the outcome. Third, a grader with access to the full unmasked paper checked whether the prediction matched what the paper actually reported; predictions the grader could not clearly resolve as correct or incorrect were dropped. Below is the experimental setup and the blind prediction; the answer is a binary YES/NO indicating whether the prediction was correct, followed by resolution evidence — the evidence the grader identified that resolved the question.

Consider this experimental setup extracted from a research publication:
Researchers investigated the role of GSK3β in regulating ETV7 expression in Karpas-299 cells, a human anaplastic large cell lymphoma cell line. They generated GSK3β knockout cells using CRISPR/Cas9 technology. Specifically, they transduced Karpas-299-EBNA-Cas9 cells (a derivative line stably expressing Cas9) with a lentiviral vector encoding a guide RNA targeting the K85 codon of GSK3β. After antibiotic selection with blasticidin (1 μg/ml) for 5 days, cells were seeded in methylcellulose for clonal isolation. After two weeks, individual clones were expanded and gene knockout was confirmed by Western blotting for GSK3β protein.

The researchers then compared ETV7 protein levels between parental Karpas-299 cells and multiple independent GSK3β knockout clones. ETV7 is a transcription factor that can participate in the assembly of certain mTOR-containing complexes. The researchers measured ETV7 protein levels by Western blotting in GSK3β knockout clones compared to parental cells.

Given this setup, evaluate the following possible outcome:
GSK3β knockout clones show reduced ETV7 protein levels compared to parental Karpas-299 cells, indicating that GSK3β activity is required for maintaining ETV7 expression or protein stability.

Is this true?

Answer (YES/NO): YES